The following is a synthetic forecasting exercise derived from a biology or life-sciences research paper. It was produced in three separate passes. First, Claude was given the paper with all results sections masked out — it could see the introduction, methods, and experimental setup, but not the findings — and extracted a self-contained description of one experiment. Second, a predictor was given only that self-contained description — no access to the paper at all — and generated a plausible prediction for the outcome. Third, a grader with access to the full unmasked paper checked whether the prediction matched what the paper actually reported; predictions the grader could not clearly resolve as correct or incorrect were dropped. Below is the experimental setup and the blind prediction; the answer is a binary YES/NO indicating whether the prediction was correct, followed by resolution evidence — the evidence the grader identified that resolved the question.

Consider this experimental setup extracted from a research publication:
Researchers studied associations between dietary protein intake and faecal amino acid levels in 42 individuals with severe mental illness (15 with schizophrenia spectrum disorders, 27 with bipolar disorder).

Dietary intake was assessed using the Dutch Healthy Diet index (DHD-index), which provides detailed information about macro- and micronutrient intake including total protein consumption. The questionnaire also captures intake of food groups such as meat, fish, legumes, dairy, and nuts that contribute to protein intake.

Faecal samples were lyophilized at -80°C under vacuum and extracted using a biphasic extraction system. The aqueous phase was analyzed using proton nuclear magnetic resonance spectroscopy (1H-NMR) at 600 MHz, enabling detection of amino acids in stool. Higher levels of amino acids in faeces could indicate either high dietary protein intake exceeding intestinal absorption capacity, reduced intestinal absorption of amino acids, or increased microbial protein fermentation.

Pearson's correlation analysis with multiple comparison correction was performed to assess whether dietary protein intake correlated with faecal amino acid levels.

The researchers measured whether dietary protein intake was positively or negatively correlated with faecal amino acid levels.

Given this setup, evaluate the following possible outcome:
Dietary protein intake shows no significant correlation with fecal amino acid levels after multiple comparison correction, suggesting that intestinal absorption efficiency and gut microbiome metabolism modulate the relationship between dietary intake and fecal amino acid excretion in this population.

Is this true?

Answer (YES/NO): NO